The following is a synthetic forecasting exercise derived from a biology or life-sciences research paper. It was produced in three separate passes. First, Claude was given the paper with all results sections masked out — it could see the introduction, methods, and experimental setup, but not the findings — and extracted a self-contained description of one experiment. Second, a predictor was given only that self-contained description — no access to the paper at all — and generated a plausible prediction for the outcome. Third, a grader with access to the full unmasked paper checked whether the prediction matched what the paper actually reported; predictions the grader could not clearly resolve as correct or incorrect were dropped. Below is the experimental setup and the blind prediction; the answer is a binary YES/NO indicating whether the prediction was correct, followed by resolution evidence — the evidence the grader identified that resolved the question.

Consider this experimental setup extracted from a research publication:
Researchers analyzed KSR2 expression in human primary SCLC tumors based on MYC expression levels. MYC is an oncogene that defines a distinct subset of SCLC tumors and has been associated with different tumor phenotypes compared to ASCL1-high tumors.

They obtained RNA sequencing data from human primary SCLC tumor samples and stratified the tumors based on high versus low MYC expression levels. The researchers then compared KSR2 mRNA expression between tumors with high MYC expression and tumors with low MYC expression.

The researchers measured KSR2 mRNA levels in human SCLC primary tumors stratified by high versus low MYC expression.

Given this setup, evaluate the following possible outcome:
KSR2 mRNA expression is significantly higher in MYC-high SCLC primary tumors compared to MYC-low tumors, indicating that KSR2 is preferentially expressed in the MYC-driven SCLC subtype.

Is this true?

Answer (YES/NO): NO